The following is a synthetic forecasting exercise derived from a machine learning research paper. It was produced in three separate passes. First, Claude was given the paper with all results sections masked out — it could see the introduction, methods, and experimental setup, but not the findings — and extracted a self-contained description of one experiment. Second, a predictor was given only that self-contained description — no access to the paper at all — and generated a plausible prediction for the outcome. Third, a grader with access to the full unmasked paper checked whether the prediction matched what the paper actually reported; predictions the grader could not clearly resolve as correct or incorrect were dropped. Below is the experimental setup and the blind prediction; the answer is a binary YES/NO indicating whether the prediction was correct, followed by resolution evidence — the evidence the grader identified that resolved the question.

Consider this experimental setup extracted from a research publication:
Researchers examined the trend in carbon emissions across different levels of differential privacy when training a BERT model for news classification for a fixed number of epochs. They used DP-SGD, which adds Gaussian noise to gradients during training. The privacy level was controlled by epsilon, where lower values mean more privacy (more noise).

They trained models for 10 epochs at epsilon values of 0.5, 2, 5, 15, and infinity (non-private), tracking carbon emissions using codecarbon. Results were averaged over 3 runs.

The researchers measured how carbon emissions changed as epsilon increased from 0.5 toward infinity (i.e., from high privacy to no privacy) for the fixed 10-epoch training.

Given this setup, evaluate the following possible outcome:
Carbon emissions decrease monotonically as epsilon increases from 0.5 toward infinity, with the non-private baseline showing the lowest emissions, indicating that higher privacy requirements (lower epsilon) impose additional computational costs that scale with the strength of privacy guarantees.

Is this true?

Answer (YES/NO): YES